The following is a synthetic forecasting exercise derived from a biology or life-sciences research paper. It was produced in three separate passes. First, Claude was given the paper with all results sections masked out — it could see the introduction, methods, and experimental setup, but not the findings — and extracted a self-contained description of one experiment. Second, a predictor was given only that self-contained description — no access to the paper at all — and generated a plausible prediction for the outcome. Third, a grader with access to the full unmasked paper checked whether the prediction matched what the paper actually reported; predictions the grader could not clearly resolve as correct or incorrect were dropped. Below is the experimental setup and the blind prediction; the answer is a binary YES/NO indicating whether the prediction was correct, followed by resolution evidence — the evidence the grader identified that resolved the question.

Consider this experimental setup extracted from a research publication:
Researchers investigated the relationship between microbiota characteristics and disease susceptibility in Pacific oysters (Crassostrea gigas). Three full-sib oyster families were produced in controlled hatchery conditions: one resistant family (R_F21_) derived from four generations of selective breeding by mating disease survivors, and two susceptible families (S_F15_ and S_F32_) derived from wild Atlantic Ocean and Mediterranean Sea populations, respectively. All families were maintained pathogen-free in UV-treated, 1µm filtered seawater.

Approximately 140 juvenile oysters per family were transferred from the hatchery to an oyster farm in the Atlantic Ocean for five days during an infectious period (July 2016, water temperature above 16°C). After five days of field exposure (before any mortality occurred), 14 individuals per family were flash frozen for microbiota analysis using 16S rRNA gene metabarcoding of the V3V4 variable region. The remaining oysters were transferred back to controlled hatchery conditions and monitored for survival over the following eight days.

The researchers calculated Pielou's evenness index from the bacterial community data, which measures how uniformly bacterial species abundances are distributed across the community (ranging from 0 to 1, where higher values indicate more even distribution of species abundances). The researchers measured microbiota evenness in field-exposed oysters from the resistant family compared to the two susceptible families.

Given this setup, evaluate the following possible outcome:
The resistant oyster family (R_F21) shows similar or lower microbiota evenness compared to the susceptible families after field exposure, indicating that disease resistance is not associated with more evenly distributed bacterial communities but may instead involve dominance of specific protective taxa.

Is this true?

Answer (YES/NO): NO